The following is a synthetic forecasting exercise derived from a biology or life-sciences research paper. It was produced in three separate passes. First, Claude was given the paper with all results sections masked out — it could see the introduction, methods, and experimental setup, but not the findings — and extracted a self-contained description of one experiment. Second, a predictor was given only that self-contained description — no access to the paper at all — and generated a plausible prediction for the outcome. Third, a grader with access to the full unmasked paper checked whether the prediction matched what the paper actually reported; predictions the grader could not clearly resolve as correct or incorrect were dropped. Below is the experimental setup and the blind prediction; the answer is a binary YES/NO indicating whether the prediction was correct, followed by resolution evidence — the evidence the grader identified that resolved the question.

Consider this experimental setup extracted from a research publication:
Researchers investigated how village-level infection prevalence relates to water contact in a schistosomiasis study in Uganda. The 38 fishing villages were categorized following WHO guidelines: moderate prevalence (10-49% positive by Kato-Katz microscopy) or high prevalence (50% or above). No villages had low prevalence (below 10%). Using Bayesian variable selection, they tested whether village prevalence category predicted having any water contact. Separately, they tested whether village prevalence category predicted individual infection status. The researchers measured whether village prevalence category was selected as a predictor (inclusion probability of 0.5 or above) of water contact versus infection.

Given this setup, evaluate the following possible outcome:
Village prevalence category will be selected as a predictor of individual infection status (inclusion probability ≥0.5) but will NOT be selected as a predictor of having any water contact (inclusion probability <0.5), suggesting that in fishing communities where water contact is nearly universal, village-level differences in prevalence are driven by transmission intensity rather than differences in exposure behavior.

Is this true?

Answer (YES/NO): NO